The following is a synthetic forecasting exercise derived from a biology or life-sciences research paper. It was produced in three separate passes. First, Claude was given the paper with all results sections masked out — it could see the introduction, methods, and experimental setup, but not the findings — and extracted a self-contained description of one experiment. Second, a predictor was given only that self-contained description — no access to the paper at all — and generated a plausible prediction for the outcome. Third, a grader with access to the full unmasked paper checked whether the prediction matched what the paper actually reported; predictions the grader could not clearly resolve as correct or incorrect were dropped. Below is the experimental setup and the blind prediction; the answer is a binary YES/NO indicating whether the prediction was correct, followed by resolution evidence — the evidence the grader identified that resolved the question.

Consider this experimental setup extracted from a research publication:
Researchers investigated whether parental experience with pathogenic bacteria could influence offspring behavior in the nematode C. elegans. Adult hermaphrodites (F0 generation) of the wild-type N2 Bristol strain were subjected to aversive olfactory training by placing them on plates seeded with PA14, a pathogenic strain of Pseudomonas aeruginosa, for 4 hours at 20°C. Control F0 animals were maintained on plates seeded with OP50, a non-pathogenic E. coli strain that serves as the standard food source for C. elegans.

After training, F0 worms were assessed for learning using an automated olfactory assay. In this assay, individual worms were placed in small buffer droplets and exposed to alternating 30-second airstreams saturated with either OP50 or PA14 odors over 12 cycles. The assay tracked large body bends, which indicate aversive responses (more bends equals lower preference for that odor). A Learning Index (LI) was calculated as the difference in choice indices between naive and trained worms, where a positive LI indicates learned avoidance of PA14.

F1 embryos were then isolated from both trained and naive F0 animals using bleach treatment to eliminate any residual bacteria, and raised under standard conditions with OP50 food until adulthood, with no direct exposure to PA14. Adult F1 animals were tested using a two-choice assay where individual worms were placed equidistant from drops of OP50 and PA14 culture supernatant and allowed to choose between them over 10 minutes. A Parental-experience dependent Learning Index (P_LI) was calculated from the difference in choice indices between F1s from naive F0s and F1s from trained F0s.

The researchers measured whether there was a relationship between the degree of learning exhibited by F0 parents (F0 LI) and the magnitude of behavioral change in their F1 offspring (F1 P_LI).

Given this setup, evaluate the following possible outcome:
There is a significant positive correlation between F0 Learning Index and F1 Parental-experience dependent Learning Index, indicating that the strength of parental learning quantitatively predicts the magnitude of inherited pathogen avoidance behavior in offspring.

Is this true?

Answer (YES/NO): YES